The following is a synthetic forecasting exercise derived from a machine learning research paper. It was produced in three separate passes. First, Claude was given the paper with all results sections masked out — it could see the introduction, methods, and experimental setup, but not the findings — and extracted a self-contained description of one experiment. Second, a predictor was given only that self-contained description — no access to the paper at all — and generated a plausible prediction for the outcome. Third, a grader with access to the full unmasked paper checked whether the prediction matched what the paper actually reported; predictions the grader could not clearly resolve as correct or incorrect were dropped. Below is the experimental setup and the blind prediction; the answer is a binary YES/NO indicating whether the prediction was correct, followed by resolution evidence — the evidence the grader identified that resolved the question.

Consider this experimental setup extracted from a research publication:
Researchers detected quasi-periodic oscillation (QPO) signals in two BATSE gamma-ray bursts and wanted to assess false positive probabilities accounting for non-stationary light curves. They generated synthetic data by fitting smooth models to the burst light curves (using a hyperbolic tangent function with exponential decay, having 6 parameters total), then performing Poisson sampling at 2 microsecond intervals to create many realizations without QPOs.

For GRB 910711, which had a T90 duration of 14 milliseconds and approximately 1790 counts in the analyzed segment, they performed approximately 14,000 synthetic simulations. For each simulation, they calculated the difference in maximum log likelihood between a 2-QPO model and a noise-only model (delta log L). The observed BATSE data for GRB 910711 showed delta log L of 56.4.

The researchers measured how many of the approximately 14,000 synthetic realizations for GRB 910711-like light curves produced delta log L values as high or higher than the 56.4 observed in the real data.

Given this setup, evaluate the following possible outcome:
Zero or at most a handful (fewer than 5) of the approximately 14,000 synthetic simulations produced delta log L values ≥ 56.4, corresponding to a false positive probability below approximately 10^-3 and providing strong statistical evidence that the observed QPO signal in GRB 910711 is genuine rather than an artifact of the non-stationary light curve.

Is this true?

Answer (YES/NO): YES